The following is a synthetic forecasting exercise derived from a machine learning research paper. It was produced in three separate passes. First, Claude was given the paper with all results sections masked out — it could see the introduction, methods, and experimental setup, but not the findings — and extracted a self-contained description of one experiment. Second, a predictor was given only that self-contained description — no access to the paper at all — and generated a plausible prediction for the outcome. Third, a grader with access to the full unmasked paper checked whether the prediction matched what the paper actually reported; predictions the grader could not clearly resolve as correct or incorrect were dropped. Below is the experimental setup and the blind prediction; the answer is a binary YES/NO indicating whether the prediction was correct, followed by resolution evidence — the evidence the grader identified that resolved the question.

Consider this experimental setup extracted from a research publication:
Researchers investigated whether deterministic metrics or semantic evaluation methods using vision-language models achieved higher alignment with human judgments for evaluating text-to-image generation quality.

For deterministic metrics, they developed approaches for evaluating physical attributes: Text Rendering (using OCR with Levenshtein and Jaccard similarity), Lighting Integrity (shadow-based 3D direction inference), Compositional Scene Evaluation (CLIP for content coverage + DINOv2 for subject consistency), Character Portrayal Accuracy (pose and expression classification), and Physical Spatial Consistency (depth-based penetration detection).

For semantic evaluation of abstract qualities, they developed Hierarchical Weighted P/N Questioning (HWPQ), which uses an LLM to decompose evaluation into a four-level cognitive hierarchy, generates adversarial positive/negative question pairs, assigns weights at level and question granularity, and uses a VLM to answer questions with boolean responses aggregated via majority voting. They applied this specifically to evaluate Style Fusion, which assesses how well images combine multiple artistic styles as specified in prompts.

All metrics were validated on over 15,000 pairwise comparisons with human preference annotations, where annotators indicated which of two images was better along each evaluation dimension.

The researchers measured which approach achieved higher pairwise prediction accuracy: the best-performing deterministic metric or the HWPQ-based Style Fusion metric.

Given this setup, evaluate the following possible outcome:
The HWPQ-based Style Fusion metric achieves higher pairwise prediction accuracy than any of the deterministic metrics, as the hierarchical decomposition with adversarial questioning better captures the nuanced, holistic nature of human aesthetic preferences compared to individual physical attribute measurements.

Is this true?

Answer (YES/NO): YES